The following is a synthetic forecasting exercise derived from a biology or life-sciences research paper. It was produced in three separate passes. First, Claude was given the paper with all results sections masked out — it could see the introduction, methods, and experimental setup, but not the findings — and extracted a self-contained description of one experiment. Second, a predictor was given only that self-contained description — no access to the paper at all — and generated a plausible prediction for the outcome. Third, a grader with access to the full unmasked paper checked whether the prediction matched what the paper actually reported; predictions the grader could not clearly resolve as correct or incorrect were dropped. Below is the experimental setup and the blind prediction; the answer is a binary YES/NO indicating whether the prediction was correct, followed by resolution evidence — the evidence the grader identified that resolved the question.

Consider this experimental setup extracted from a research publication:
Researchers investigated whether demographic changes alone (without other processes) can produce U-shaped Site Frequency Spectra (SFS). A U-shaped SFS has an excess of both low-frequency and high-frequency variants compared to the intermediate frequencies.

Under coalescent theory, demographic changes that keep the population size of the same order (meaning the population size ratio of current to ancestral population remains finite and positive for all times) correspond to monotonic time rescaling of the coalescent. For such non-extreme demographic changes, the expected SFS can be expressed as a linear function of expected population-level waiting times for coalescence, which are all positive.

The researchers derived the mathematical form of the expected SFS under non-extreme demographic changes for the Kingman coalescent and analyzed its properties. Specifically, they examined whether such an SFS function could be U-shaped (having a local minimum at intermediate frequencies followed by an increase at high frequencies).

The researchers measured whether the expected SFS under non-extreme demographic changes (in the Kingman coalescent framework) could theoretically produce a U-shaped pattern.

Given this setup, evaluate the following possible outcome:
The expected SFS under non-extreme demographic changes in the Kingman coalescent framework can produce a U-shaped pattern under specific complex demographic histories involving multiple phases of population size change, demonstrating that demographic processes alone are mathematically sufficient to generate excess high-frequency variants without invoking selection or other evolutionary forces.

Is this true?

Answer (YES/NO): NO